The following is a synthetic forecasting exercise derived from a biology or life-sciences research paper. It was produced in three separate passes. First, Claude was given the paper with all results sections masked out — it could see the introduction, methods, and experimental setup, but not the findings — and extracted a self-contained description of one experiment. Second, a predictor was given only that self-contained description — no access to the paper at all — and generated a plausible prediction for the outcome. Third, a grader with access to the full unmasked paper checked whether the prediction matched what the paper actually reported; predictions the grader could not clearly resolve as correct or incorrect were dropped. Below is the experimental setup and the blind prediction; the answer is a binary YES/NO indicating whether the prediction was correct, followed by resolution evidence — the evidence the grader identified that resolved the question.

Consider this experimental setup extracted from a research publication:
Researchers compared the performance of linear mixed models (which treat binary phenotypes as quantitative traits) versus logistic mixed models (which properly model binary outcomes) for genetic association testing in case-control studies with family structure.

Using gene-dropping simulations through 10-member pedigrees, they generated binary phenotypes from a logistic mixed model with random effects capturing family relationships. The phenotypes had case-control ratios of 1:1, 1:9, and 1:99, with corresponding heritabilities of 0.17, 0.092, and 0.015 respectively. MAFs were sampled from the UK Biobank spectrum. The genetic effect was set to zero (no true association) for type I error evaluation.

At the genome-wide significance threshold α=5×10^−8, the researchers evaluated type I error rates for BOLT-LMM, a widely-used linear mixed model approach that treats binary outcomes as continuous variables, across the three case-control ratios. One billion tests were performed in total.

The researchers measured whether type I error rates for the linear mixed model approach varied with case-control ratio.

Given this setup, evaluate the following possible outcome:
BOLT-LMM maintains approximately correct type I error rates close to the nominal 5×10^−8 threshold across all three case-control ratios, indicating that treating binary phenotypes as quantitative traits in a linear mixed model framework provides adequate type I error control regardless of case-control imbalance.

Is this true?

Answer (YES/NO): NO